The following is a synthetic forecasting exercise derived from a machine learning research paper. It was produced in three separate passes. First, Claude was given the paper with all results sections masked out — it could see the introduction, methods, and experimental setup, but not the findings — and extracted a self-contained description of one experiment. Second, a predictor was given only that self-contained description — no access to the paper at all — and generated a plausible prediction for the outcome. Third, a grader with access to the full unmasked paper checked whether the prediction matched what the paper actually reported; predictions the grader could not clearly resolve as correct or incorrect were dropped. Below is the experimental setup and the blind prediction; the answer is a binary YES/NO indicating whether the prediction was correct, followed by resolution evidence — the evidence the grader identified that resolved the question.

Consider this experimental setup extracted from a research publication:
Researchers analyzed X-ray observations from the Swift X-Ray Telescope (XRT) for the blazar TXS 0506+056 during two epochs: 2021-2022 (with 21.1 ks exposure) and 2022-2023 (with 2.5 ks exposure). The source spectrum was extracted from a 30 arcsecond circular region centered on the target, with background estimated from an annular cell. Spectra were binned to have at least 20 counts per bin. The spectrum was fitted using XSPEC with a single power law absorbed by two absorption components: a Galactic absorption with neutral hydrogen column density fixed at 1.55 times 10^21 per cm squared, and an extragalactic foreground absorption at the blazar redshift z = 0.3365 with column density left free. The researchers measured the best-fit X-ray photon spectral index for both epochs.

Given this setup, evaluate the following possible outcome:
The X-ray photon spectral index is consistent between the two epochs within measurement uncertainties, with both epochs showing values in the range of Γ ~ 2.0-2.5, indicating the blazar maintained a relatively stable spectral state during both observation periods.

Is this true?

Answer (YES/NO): NO